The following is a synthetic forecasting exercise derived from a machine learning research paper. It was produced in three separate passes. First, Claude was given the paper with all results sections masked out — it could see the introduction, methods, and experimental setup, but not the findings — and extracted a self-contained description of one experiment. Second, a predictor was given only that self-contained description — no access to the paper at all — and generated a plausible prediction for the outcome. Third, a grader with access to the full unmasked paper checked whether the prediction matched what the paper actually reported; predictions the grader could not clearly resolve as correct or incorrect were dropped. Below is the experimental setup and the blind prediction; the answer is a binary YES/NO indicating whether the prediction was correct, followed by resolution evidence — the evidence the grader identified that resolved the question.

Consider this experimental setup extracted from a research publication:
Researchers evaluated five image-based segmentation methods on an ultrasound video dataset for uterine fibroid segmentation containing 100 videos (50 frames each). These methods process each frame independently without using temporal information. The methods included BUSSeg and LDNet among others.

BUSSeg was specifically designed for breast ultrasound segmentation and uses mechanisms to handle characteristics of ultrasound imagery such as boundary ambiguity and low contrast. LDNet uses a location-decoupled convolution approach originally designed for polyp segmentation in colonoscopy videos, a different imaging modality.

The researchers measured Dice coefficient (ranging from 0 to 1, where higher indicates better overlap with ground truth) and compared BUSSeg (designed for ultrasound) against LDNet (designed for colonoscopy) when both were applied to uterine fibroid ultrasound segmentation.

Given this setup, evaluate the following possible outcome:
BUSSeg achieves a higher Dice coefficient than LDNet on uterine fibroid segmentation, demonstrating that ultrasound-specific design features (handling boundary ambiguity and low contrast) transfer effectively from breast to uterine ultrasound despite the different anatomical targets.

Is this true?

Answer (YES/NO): YES